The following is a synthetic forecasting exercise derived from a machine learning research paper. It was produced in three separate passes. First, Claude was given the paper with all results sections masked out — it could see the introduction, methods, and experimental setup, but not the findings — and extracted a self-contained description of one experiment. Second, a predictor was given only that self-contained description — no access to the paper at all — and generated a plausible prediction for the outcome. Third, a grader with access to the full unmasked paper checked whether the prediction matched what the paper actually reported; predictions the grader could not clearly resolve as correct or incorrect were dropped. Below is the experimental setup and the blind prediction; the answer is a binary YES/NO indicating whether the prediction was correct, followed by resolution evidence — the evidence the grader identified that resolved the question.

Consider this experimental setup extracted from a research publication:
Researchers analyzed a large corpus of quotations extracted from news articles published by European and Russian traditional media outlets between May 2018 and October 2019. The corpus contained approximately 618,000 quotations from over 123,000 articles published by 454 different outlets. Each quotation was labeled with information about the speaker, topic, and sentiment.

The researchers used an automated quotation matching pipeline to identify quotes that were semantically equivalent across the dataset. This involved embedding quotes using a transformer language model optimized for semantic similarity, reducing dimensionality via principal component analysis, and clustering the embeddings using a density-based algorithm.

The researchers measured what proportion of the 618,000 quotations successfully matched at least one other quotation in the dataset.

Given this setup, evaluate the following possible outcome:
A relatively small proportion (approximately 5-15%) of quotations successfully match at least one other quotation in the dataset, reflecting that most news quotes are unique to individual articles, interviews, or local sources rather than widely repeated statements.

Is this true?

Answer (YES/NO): NO